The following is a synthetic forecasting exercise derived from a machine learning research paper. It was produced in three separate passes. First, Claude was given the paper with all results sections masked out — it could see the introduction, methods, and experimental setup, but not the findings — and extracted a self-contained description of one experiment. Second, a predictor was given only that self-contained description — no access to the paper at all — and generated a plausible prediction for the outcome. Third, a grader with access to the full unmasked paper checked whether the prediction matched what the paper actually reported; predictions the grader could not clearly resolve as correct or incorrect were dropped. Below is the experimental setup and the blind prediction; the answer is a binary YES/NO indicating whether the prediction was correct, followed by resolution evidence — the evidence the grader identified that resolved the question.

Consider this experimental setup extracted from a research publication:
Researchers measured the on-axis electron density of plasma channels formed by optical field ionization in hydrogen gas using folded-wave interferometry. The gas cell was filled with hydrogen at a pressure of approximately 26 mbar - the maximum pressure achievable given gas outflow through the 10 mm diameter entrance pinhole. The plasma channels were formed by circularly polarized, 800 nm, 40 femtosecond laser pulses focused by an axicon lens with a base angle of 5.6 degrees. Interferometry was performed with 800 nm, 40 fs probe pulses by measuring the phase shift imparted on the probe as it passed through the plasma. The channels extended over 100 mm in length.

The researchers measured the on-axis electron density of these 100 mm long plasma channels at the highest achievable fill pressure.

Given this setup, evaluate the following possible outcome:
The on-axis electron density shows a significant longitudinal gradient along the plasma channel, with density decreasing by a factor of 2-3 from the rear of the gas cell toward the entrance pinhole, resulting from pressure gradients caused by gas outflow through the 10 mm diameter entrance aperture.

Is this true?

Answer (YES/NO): NO